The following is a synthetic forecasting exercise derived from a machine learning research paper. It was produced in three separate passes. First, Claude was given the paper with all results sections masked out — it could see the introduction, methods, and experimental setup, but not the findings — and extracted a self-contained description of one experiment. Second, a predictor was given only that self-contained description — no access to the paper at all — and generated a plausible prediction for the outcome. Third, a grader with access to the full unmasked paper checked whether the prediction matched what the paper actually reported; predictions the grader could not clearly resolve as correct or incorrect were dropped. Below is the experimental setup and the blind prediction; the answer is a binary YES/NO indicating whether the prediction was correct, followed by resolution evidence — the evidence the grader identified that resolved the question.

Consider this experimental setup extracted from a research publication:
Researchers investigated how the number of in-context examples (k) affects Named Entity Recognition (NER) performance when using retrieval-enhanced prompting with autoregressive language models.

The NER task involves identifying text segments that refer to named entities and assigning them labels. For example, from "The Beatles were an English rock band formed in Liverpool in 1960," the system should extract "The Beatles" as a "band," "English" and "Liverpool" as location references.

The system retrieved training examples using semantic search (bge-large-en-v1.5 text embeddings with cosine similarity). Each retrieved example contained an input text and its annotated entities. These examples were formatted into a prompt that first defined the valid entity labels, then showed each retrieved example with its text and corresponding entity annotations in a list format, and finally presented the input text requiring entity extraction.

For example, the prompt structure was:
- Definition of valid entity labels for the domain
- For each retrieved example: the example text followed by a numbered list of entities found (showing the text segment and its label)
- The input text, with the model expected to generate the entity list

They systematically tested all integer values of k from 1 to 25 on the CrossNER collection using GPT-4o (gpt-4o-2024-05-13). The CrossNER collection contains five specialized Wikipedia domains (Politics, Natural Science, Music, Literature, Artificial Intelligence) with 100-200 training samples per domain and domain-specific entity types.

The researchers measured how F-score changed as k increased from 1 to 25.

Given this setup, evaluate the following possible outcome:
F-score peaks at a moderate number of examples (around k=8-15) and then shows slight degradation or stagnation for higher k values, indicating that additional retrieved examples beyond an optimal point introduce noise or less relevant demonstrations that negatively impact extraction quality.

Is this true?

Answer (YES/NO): NO